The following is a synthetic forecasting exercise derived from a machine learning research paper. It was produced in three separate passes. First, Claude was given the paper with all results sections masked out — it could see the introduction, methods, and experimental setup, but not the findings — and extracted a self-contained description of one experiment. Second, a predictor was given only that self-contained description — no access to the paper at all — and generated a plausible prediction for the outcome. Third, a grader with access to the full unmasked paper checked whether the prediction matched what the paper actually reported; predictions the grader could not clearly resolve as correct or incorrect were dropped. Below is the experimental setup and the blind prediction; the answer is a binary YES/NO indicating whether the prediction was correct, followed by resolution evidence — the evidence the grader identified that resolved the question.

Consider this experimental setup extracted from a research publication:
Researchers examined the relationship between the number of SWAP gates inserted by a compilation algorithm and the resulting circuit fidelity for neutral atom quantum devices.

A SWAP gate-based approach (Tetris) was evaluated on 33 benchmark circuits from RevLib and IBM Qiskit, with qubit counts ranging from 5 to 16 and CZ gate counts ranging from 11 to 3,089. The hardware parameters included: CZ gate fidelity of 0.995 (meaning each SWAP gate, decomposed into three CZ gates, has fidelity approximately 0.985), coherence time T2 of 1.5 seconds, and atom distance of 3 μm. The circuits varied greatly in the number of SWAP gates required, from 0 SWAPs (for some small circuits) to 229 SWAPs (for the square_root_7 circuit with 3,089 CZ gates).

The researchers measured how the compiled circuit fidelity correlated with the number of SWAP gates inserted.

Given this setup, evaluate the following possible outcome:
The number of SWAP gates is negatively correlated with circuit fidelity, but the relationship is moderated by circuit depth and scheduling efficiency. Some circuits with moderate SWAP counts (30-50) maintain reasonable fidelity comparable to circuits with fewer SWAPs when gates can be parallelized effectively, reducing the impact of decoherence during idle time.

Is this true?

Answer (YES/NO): YES